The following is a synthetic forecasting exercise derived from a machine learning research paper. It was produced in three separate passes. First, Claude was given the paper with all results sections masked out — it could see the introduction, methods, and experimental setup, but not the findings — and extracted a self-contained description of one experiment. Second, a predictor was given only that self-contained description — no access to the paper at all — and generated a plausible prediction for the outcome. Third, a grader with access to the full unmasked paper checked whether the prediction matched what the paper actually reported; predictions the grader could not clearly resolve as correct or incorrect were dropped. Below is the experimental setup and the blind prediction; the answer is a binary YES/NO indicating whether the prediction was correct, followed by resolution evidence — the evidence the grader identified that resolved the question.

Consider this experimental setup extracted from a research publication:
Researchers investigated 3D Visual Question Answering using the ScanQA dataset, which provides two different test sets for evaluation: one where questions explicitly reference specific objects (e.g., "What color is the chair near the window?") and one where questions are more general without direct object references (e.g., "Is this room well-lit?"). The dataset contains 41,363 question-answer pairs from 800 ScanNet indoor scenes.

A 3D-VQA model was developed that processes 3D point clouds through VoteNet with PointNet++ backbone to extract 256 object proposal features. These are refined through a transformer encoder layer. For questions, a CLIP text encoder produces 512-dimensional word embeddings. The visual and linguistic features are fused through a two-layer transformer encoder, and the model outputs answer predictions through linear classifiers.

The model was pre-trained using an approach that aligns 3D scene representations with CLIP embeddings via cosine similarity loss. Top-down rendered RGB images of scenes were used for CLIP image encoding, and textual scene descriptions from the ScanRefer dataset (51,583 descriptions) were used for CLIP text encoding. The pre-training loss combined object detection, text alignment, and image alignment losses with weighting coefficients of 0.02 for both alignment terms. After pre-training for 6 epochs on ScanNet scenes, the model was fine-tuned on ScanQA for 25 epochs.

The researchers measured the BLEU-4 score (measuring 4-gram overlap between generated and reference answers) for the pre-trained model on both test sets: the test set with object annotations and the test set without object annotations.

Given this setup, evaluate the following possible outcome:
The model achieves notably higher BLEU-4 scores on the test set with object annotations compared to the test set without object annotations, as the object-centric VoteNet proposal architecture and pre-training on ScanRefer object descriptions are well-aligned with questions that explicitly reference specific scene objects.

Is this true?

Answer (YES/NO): YES